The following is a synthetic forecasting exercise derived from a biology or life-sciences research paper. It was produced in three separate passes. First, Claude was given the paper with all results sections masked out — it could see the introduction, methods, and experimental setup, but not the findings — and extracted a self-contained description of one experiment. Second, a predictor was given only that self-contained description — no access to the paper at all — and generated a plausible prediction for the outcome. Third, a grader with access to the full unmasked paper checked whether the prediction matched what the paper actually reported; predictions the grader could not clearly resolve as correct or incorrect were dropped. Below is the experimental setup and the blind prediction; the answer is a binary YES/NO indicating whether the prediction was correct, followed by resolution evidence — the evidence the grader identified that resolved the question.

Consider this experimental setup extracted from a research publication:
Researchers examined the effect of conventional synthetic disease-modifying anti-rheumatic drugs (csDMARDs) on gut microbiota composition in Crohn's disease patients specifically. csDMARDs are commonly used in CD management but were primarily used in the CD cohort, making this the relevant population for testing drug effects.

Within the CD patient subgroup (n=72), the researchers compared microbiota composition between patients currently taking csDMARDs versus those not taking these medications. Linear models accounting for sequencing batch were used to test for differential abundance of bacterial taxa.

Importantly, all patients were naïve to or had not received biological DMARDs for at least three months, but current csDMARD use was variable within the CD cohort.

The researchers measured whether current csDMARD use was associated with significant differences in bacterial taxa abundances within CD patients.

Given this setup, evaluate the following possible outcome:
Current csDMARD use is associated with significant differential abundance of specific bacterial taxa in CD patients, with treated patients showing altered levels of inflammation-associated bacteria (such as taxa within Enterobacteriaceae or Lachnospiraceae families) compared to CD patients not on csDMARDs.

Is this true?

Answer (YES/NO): NO